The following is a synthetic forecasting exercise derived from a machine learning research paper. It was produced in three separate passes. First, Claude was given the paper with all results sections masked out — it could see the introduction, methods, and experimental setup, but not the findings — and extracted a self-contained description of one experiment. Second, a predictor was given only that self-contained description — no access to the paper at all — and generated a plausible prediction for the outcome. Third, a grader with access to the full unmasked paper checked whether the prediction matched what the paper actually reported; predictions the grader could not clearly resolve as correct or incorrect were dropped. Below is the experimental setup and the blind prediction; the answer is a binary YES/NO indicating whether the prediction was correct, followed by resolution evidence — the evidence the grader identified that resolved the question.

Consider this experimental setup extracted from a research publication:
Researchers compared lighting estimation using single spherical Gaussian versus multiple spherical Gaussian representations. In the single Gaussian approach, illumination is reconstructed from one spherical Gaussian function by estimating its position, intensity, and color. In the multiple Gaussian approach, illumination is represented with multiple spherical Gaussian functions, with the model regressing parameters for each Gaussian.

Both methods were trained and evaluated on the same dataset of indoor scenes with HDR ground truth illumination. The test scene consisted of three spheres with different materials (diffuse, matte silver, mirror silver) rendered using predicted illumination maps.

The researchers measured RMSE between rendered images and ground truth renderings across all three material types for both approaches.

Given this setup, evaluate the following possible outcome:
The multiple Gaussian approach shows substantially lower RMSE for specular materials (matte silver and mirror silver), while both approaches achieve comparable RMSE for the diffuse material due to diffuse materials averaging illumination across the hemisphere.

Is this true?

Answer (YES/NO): NO